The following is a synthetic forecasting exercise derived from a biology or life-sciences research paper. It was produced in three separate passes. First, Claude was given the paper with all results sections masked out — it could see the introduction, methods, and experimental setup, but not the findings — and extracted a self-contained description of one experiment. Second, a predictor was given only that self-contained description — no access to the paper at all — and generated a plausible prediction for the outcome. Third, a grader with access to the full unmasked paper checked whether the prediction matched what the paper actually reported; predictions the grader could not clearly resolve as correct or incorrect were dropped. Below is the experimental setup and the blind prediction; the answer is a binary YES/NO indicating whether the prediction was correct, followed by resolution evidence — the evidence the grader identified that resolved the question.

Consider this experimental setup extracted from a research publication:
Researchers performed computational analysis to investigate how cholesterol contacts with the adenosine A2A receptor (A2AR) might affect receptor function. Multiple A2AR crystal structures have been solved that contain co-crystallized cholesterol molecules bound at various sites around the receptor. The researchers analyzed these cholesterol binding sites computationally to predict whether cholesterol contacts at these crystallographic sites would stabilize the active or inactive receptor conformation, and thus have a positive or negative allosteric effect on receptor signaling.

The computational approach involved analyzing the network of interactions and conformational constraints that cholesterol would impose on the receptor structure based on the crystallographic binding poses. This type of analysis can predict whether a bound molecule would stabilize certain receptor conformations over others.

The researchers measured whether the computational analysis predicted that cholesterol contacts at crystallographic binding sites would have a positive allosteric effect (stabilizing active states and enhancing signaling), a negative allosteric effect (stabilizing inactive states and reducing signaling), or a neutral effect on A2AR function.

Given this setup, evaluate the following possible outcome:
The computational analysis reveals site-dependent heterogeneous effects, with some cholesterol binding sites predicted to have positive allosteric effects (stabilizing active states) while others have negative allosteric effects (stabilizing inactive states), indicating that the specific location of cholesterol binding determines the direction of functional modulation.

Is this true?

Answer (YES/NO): NO